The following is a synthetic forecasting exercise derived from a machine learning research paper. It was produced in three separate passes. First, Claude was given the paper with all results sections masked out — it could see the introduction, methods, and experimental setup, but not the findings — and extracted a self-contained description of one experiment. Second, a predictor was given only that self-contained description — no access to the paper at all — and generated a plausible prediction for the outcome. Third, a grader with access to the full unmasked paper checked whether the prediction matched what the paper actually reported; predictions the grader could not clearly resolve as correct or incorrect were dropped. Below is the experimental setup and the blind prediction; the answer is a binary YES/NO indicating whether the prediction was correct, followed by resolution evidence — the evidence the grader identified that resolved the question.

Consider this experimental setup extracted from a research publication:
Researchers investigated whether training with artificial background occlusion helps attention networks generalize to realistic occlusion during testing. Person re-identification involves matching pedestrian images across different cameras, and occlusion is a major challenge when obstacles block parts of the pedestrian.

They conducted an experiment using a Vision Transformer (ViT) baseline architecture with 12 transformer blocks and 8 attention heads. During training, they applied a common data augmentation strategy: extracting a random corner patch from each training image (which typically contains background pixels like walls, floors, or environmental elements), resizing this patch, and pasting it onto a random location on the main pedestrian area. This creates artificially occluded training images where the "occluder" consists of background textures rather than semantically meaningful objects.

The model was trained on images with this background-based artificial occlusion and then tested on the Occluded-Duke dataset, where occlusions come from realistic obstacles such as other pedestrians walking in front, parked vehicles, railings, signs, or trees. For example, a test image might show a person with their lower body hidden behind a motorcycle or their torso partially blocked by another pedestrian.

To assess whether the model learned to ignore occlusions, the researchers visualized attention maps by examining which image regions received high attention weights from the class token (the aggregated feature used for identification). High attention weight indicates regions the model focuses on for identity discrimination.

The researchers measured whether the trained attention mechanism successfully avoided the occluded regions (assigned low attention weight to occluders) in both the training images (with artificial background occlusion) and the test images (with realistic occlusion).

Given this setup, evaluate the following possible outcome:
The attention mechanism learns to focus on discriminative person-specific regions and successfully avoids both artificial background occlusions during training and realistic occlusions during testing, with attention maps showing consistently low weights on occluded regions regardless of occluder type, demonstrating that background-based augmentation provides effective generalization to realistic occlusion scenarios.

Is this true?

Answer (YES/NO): NO